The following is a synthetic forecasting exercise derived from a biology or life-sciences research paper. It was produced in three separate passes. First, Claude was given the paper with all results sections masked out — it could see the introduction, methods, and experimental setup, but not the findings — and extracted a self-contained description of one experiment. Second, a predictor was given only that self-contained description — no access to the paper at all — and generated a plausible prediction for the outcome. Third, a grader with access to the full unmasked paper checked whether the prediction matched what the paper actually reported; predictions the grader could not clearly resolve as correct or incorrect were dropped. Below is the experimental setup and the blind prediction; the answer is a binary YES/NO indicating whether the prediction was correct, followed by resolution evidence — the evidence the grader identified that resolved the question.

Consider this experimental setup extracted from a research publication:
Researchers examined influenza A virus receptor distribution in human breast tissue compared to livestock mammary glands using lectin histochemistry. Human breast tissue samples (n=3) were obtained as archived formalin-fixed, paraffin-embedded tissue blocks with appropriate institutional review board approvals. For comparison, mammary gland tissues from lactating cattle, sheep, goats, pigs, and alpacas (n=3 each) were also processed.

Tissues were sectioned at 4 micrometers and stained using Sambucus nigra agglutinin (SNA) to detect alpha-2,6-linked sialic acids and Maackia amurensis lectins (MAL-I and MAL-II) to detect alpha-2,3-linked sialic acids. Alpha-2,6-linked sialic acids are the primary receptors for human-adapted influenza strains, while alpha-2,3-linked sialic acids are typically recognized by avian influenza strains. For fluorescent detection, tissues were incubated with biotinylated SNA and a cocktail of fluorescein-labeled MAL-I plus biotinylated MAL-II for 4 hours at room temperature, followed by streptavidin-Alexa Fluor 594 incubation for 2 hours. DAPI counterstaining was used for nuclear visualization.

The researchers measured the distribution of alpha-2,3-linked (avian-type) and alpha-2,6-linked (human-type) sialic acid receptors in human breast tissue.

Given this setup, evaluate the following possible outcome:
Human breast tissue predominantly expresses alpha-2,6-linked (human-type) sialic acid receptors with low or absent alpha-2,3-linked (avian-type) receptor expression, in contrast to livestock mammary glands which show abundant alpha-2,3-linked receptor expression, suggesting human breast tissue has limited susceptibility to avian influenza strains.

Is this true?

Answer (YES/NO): NO